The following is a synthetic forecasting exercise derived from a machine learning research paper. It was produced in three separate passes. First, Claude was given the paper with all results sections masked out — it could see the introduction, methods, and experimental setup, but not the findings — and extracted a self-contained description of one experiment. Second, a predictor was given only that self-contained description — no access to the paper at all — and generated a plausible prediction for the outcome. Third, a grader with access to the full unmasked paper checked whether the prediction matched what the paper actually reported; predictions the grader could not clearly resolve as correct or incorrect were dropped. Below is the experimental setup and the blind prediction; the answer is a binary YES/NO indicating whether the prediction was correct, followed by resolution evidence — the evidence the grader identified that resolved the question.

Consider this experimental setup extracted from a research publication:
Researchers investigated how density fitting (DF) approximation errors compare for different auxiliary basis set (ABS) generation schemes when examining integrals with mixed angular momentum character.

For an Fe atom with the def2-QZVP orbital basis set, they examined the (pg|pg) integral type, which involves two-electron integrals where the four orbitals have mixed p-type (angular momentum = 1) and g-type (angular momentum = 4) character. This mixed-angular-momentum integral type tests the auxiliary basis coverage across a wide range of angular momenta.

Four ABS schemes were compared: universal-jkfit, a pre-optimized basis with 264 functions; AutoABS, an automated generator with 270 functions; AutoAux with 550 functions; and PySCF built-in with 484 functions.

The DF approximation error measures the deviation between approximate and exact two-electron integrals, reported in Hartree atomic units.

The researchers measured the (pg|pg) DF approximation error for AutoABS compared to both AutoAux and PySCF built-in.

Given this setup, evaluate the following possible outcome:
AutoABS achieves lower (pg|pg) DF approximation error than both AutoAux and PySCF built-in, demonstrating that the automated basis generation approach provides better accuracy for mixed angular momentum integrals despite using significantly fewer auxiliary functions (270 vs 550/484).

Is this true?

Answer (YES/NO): NO